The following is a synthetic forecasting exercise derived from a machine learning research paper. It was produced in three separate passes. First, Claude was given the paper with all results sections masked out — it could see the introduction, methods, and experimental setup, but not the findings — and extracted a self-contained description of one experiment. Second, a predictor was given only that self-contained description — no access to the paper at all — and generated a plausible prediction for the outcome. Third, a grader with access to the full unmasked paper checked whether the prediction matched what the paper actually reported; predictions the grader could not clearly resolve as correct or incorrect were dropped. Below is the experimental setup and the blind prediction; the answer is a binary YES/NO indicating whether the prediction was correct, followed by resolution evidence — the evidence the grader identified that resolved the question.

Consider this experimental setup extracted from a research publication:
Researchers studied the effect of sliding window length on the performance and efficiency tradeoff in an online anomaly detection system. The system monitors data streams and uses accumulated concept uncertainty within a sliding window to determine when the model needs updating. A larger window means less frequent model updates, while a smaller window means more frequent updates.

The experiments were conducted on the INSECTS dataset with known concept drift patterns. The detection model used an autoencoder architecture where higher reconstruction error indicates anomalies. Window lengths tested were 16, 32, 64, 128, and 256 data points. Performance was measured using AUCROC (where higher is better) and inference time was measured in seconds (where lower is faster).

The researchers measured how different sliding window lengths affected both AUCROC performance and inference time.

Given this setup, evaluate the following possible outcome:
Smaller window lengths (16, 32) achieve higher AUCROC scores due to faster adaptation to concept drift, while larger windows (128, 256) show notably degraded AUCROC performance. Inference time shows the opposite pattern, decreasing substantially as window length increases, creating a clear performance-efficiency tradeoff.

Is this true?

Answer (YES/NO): YES